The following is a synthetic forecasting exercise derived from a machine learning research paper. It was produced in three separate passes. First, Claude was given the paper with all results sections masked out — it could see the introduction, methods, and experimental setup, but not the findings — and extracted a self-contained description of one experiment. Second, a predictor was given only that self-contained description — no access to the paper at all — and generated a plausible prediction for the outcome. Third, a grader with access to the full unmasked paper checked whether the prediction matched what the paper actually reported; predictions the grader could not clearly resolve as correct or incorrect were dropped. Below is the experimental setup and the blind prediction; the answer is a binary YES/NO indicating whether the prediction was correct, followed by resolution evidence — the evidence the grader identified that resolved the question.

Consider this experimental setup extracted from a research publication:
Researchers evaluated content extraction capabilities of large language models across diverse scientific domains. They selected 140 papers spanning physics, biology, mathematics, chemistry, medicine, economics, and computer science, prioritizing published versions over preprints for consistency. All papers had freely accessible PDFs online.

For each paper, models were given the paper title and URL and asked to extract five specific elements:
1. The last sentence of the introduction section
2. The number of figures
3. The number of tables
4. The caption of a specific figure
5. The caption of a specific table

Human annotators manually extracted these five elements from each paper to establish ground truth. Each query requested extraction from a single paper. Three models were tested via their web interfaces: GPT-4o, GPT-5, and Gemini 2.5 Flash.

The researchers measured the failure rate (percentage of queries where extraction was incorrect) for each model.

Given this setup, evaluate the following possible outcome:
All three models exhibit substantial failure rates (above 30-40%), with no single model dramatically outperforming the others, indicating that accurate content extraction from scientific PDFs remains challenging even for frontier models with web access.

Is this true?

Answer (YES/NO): YES